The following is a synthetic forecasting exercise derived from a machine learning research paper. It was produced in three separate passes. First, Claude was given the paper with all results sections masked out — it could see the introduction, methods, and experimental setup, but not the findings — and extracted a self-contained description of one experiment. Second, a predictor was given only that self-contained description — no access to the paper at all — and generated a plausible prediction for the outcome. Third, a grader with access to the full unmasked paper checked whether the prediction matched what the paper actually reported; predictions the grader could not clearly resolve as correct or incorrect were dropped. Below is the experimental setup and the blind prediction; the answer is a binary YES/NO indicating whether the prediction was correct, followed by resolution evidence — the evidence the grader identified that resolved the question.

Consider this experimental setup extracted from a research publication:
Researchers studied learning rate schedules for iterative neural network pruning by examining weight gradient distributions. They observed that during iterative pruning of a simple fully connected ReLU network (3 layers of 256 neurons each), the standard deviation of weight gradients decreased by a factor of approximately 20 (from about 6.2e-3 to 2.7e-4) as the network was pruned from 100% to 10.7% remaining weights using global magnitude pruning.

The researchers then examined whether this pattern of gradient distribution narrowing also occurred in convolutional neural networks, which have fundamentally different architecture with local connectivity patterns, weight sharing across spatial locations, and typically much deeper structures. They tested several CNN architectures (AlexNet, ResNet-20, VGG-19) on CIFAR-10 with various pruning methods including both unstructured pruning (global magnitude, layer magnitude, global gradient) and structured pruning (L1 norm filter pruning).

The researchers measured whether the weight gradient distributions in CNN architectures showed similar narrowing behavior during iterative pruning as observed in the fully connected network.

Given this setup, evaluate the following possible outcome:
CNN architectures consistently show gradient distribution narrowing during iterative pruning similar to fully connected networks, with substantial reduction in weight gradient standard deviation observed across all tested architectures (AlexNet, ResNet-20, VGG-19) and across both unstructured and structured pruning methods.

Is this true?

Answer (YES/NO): YES